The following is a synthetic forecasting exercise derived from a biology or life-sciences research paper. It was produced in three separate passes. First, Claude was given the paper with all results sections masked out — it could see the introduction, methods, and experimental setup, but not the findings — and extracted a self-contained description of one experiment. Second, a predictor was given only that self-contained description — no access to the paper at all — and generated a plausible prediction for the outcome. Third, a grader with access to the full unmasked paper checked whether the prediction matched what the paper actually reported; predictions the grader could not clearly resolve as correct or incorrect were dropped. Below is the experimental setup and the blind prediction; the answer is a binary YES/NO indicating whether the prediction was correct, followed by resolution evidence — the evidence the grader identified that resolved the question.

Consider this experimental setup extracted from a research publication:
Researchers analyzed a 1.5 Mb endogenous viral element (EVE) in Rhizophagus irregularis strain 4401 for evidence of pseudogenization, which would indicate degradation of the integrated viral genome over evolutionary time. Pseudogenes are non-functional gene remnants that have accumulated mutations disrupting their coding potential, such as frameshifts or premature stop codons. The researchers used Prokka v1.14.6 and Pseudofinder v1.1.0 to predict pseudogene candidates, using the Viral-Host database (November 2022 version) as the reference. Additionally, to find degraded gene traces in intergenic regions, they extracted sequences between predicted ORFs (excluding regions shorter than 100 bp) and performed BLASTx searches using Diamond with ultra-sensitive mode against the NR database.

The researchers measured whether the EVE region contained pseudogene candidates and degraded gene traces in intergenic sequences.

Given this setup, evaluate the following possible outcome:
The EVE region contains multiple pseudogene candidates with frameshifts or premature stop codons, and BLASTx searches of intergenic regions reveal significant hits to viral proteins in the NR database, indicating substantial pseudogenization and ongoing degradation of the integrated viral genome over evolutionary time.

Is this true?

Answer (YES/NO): NO